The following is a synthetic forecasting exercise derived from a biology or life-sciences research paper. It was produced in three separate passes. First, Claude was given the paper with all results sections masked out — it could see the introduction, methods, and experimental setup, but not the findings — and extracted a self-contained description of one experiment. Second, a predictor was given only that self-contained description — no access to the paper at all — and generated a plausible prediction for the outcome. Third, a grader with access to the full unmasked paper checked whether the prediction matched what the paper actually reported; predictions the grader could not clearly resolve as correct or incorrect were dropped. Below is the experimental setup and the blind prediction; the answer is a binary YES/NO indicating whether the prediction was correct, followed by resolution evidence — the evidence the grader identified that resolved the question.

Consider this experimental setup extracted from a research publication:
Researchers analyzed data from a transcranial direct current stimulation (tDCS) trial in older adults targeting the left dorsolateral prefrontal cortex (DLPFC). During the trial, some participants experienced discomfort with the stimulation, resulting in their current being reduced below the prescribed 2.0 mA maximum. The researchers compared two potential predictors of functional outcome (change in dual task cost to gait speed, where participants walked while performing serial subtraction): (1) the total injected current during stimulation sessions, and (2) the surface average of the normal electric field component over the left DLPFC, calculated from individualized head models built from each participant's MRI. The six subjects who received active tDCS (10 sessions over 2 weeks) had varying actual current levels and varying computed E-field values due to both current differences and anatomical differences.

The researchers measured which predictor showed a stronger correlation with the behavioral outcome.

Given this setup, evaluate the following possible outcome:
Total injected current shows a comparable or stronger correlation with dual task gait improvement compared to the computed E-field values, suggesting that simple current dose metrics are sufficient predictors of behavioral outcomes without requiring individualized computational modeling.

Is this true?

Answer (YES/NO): NO